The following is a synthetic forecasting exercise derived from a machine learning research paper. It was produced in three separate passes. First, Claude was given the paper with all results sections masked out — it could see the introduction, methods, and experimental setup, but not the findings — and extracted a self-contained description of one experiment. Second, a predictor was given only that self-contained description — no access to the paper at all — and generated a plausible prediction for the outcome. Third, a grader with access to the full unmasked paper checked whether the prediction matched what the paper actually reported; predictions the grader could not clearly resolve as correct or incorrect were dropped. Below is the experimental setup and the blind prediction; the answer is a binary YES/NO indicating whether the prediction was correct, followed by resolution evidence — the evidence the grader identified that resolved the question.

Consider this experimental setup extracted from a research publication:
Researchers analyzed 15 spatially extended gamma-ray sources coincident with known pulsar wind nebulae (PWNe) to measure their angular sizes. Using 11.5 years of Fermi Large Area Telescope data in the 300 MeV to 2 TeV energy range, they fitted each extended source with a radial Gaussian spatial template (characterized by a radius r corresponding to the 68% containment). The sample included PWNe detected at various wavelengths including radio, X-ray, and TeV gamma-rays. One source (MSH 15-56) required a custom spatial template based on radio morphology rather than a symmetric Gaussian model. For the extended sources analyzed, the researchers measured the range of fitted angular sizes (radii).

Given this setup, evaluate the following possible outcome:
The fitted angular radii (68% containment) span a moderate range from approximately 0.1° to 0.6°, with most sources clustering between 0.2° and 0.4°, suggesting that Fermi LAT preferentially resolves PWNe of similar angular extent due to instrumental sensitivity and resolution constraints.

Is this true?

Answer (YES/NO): NO